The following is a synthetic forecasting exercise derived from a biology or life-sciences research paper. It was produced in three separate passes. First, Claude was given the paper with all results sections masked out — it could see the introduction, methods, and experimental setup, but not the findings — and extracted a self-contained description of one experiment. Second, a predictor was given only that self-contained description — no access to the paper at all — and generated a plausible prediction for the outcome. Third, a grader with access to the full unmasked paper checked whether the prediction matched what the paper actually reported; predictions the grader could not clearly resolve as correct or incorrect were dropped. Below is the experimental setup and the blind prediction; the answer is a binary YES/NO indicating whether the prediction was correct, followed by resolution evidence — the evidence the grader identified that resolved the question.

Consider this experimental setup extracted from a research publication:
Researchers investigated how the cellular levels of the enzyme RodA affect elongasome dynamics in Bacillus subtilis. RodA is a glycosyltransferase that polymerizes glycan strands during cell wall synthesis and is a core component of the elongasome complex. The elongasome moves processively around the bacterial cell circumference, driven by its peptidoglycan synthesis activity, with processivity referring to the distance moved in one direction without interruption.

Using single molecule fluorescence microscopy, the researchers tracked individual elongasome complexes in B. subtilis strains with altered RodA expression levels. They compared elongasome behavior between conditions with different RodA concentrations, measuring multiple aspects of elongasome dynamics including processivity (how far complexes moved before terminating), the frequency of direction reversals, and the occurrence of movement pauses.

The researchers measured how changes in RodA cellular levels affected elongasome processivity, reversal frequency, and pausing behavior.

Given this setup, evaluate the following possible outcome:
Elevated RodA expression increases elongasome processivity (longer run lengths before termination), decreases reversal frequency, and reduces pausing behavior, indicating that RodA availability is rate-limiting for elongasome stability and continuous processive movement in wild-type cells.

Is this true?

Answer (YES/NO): NO